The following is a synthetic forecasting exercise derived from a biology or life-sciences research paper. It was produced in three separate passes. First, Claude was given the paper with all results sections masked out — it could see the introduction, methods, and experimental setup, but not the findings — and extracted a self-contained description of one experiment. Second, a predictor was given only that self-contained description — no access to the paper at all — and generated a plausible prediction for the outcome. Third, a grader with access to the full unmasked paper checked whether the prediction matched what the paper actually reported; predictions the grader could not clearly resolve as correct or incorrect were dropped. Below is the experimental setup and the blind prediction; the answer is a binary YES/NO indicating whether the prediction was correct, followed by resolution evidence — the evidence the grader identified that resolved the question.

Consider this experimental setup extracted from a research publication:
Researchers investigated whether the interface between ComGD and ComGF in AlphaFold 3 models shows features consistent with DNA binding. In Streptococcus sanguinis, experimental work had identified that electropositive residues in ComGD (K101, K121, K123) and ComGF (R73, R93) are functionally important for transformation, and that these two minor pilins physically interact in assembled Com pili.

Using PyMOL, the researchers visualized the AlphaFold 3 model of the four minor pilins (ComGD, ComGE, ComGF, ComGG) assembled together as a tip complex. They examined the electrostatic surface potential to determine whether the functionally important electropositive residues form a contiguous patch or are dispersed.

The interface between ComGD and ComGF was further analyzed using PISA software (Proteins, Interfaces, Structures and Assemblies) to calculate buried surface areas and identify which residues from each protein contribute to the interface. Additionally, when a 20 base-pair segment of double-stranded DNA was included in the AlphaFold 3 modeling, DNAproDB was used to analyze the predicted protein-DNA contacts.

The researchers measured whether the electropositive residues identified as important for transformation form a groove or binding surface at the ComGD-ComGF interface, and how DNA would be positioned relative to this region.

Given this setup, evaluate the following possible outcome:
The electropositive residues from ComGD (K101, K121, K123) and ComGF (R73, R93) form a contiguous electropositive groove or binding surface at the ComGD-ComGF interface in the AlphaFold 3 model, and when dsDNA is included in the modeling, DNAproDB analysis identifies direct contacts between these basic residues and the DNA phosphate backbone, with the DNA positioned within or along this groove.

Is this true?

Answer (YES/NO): YES